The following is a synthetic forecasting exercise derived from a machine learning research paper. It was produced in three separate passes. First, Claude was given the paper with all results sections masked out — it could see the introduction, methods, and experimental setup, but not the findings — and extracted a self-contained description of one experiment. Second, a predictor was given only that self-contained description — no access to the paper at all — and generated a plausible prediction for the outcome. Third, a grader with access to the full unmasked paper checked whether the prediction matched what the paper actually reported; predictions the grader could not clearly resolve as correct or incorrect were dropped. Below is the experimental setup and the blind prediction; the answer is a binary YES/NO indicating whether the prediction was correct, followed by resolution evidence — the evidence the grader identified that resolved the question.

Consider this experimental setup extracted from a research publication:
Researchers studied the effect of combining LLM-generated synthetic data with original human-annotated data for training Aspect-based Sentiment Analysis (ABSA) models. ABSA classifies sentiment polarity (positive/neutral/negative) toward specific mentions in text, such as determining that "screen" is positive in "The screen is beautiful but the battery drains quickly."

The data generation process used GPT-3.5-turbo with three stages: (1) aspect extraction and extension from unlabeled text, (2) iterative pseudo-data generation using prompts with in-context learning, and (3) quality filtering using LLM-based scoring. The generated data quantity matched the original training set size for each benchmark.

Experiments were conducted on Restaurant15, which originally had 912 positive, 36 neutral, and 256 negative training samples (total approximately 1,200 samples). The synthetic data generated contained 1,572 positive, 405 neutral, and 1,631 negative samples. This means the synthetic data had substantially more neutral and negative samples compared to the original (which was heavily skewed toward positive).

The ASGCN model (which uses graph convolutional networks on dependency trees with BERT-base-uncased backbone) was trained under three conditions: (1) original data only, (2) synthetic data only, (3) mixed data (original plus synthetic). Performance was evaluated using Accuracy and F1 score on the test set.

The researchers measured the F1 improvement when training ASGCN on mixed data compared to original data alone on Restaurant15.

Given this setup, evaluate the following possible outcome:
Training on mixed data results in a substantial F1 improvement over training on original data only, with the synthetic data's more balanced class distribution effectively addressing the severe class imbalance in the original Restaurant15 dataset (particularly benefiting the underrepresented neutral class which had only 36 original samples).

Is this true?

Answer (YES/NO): NO